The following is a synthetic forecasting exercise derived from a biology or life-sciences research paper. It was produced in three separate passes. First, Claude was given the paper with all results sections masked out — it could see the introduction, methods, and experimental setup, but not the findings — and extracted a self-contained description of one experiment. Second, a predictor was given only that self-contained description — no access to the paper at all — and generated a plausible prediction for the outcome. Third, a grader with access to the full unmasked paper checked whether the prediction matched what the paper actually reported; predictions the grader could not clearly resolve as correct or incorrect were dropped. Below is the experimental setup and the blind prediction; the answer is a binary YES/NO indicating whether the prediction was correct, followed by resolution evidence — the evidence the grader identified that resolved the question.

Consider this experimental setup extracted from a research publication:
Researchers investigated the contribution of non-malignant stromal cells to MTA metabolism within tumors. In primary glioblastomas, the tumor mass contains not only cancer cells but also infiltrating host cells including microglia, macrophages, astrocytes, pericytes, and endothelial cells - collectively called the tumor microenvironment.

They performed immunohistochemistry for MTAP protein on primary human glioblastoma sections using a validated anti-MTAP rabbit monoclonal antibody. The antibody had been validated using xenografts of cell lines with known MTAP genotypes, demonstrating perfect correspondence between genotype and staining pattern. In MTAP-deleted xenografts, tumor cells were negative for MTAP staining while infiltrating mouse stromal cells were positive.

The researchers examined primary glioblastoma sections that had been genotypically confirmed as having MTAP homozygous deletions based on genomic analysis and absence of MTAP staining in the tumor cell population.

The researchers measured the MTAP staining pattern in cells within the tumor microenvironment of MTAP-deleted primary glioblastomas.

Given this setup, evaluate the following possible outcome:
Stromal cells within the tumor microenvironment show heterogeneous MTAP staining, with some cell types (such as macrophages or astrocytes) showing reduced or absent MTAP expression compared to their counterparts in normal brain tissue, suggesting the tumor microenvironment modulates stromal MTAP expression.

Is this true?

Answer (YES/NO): NO